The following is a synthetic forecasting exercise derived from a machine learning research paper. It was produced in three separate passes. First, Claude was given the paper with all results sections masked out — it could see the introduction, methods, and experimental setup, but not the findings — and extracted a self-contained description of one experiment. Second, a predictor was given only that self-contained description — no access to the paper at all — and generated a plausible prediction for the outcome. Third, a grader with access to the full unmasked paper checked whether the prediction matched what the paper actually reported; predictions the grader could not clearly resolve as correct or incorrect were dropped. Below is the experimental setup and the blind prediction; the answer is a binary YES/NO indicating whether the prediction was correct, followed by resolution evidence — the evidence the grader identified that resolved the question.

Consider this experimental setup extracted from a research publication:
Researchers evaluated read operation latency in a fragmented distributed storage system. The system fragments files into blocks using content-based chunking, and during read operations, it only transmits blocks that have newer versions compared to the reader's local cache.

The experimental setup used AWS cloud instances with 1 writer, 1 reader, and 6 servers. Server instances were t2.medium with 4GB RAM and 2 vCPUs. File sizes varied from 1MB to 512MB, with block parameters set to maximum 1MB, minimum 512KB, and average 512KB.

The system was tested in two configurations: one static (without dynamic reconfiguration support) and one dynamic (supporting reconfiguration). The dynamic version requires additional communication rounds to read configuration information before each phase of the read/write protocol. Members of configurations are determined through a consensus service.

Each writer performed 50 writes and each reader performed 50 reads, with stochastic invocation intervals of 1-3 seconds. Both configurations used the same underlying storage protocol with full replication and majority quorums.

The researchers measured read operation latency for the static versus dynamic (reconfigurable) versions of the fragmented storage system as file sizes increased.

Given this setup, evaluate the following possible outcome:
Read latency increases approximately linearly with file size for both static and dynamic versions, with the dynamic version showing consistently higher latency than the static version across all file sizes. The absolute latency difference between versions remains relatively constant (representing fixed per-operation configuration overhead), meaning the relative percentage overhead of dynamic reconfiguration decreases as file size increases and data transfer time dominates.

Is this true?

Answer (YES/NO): NO